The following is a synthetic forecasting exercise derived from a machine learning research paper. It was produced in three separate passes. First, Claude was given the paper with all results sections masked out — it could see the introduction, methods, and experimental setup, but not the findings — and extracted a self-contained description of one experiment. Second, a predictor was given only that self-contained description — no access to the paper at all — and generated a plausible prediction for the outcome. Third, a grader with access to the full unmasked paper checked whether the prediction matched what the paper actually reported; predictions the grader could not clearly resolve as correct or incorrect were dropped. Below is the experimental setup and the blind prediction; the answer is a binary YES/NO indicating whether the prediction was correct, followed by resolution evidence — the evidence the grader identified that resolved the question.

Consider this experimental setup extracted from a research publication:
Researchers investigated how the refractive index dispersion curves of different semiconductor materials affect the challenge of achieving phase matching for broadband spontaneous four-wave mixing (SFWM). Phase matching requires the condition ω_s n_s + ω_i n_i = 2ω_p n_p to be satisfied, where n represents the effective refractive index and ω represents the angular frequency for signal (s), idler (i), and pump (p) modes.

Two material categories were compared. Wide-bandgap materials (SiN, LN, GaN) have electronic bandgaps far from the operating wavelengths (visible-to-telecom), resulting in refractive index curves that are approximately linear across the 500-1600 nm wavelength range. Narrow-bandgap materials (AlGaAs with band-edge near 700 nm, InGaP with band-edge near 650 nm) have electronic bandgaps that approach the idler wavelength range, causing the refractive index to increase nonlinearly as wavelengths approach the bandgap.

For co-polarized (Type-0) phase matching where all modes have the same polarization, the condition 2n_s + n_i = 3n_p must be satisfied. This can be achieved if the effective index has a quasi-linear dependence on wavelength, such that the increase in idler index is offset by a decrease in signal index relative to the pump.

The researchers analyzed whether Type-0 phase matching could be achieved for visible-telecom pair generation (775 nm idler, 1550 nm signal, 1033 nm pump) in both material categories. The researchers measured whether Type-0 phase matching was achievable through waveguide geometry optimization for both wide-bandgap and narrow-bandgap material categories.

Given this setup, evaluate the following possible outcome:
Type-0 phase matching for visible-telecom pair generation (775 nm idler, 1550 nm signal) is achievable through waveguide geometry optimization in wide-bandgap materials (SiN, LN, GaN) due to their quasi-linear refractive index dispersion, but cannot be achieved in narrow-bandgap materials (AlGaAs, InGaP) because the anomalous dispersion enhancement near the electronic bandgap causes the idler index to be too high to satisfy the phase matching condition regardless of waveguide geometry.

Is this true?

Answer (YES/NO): YES